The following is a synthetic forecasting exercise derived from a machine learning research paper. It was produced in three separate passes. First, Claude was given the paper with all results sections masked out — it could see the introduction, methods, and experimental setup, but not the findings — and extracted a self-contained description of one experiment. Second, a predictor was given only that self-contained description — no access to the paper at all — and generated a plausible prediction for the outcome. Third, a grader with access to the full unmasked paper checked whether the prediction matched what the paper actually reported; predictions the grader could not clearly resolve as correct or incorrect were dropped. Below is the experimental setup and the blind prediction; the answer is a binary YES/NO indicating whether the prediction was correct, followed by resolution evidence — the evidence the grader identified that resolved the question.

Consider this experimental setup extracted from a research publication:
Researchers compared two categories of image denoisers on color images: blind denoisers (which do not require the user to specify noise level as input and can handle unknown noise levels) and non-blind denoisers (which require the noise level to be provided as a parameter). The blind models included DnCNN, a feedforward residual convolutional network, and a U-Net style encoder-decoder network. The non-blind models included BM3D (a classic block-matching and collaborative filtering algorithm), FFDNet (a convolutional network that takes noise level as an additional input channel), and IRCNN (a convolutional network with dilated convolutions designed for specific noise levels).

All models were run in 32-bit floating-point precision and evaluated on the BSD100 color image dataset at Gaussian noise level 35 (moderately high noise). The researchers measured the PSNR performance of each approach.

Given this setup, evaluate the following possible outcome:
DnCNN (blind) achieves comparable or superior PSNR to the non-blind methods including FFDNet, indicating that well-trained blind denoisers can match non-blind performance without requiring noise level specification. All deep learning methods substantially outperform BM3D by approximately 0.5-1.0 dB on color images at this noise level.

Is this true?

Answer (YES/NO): NO